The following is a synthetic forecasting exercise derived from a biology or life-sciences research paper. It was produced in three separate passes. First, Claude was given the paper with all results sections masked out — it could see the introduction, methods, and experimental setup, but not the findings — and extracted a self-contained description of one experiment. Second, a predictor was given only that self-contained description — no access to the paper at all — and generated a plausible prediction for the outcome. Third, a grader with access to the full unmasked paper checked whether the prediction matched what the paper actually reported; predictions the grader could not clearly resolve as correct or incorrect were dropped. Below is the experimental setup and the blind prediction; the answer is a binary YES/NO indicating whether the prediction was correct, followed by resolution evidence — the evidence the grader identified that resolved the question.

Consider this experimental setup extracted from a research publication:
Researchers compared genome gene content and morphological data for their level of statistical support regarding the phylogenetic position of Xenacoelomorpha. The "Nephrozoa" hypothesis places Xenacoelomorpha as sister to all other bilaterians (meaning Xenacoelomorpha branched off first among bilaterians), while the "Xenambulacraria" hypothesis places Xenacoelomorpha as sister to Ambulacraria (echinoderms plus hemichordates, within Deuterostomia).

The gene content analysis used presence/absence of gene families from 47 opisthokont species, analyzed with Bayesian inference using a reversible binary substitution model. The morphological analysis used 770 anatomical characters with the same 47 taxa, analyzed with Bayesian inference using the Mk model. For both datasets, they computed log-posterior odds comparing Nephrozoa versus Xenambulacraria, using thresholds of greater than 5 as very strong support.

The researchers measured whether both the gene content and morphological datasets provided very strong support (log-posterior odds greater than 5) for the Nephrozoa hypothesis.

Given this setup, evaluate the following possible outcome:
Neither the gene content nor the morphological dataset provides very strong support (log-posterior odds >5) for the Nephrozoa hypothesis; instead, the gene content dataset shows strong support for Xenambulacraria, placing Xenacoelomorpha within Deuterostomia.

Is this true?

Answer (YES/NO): NO